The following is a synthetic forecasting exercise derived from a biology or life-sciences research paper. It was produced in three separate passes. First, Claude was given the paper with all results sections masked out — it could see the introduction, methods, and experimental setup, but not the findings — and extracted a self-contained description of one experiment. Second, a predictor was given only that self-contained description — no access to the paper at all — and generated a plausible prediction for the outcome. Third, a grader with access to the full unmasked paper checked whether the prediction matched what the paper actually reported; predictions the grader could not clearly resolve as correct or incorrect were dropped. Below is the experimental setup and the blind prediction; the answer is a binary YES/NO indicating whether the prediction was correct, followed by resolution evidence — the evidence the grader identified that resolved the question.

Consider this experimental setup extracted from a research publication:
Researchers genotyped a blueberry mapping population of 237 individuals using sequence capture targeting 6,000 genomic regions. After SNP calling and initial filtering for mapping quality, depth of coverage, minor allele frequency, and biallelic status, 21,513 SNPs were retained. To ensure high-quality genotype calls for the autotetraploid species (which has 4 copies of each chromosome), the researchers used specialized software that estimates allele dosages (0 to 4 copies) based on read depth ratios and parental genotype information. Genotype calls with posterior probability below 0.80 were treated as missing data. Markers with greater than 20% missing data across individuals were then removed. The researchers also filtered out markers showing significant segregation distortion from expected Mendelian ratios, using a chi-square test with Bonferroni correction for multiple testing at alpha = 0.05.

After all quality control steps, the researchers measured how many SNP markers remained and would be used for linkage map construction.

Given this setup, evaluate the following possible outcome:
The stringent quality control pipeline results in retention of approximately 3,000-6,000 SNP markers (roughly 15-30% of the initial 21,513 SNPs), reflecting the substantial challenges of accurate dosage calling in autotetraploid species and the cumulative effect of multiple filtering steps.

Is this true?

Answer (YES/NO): NO